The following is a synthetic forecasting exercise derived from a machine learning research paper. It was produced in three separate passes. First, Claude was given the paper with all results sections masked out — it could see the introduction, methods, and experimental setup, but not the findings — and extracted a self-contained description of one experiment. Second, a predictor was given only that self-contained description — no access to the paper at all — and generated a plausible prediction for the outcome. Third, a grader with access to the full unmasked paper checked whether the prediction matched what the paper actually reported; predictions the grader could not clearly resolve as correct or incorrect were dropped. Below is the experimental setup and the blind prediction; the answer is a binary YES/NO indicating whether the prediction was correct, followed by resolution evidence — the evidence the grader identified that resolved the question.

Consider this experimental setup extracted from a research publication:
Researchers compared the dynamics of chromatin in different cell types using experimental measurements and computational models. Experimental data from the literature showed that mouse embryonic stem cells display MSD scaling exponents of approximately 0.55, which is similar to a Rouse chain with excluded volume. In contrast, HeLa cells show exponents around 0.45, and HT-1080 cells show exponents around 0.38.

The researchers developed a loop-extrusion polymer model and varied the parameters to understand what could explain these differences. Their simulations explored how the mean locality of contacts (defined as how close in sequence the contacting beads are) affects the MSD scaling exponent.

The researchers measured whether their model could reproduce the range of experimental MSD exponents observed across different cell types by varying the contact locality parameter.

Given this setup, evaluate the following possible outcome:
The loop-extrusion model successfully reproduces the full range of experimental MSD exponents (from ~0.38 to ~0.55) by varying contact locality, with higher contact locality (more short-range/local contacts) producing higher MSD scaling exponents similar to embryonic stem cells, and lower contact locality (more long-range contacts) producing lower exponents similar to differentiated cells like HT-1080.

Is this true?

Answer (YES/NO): YES